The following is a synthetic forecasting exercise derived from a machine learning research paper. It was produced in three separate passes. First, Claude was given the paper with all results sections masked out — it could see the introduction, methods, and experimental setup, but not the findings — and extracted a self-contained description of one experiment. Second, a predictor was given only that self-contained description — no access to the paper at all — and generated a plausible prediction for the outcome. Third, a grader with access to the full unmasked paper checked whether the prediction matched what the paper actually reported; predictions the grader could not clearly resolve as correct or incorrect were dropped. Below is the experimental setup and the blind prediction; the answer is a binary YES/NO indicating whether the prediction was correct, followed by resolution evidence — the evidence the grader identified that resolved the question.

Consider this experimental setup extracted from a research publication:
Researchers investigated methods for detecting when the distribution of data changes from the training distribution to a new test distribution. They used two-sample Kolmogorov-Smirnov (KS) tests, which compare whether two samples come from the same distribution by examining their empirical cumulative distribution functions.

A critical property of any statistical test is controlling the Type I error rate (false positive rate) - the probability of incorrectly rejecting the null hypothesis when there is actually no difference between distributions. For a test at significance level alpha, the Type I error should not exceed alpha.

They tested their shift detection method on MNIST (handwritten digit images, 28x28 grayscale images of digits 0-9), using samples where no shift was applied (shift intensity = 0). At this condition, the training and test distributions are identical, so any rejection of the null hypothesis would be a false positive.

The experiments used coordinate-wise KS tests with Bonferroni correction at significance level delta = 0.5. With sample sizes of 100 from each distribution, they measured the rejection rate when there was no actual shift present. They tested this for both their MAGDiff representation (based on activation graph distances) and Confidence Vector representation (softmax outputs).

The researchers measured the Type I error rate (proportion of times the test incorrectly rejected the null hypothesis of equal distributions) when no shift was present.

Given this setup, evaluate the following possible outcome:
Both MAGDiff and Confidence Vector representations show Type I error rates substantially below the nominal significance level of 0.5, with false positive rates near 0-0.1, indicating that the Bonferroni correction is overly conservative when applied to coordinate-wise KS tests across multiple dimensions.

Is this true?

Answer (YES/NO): NO